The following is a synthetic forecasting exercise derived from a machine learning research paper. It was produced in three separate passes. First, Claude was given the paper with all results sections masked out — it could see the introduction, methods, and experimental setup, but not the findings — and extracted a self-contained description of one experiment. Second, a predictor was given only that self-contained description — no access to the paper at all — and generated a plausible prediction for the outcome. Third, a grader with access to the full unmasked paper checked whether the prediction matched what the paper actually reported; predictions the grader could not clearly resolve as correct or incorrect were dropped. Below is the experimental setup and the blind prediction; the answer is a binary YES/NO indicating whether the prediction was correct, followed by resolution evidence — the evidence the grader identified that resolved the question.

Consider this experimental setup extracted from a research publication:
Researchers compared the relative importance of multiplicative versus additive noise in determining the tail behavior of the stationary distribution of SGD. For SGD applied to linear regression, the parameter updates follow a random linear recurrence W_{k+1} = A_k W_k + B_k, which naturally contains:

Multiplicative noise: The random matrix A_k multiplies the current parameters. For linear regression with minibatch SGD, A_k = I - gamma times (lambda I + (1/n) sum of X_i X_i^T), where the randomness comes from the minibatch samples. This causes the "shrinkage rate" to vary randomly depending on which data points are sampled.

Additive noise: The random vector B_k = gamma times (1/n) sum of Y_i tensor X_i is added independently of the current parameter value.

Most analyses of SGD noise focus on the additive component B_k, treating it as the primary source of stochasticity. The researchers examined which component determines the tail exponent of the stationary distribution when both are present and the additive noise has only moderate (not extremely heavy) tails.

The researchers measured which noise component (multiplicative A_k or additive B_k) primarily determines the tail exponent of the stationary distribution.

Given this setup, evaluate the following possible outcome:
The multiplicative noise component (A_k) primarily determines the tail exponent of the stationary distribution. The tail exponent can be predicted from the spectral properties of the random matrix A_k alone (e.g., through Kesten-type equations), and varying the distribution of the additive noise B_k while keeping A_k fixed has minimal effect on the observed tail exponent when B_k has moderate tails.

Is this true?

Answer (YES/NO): YES